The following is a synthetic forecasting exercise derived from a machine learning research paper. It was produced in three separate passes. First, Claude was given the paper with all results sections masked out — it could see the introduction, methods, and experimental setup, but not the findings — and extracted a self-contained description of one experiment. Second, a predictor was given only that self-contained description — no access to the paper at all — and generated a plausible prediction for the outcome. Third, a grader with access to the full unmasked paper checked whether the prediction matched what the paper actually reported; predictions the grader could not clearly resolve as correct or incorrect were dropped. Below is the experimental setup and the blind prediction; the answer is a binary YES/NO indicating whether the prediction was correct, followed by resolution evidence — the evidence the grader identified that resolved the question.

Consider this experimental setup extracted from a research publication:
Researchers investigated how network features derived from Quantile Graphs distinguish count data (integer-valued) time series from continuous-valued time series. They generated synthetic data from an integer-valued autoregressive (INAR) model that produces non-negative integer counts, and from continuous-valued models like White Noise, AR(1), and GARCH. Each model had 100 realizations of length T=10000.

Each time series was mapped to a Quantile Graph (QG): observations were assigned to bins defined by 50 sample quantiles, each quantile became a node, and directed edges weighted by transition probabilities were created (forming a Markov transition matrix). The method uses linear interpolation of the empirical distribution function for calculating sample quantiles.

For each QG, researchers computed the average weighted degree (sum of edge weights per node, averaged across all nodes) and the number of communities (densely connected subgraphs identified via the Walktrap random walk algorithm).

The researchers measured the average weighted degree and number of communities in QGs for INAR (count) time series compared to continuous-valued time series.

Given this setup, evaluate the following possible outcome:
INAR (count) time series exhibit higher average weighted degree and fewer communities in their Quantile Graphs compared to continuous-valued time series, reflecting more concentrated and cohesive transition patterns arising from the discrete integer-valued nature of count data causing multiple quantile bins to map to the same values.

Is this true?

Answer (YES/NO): NO